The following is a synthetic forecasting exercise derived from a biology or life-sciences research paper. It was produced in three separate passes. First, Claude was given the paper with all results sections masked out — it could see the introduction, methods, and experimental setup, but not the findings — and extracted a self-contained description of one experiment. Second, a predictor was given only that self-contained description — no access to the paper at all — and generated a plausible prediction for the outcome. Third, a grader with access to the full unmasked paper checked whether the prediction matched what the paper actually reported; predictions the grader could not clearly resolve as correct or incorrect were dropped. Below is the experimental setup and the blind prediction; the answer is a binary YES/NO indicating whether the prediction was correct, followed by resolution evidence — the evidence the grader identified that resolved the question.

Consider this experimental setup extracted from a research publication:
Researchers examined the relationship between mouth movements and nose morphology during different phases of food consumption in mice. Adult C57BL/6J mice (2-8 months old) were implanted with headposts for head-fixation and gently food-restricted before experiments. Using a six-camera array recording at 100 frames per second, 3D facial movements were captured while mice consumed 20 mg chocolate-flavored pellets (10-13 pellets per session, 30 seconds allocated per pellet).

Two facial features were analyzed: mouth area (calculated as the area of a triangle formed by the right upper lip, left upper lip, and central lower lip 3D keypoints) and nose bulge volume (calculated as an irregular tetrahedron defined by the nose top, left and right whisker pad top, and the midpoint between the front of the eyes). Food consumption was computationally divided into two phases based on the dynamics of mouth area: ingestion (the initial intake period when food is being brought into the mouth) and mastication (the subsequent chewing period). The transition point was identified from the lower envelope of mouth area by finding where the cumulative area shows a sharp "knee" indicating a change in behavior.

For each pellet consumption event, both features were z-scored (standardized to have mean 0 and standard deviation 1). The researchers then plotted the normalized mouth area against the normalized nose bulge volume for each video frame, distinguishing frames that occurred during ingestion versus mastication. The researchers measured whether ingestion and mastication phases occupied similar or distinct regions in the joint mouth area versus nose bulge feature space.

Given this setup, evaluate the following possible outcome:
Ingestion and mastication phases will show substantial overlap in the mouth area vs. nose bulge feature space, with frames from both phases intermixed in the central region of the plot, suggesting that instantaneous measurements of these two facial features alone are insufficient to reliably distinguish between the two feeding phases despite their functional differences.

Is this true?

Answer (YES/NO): NO